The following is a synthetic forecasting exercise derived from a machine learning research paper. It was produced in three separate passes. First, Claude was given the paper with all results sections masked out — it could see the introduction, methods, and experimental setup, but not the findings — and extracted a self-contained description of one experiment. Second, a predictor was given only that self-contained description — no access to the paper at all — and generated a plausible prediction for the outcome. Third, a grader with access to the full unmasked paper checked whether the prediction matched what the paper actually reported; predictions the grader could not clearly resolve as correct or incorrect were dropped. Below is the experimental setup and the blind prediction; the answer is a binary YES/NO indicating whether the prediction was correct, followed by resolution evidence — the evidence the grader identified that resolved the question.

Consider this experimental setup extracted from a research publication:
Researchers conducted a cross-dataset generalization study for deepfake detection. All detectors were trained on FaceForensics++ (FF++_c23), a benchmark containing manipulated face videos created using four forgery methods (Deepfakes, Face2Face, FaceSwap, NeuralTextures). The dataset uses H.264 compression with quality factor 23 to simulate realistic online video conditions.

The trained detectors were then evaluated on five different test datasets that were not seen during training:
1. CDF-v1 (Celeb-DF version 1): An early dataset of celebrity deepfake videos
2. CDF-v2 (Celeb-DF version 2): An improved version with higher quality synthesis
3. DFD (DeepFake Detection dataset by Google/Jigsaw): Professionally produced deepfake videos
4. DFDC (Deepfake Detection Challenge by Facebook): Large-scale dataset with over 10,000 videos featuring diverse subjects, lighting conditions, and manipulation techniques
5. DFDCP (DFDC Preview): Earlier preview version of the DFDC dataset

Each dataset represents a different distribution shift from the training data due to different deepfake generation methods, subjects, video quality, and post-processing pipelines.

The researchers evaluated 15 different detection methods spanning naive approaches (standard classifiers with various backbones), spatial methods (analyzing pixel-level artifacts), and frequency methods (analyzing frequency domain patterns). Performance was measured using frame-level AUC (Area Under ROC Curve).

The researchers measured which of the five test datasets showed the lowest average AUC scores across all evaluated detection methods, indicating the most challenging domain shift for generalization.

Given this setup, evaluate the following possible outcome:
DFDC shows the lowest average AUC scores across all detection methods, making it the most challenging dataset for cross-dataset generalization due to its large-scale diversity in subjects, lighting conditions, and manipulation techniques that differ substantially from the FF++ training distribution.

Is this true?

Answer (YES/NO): YES